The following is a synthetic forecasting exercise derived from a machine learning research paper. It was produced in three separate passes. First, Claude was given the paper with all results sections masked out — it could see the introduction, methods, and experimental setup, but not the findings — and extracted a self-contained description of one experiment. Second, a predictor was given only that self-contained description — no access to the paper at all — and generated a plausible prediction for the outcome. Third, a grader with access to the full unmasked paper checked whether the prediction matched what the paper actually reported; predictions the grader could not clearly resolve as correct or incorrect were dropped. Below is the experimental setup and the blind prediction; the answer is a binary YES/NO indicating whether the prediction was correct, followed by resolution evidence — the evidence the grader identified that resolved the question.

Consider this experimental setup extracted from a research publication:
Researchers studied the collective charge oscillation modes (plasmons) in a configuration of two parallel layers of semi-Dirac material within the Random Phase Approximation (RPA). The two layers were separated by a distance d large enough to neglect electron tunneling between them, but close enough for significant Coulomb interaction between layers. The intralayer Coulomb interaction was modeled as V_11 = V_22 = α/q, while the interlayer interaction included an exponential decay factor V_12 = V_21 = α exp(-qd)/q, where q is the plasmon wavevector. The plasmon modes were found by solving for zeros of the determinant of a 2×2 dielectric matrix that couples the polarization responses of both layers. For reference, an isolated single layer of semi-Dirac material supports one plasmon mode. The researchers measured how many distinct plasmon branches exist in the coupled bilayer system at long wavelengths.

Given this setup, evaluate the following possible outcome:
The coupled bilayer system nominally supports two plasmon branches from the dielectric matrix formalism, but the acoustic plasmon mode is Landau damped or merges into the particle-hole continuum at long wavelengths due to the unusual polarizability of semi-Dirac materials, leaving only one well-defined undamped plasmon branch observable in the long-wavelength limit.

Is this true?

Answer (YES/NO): NO